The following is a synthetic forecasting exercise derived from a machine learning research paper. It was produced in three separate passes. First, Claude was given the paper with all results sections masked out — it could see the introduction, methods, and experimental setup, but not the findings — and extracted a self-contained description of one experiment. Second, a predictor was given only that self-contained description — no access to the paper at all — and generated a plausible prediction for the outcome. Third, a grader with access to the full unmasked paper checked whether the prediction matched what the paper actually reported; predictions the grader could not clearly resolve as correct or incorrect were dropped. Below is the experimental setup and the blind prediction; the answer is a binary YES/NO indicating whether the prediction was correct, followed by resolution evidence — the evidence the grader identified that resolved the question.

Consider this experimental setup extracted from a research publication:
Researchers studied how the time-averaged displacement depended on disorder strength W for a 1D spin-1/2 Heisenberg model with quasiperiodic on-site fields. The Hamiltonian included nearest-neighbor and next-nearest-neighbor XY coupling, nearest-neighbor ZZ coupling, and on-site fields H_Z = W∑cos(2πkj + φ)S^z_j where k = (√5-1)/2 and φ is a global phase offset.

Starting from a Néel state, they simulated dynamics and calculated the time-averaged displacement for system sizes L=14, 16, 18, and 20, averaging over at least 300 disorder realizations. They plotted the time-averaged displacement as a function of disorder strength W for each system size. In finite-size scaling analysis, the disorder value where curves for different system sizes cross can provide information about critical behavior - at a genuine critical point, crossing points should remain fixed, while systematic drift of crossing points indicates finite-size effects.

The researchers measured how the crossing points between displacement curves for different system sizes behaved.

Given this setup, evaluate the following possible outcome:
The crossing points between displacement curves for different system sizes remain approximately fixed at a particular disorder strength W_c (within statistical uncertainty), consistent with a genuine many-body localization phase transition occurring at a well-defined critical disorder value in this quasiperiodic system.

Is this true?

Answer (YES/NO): YES